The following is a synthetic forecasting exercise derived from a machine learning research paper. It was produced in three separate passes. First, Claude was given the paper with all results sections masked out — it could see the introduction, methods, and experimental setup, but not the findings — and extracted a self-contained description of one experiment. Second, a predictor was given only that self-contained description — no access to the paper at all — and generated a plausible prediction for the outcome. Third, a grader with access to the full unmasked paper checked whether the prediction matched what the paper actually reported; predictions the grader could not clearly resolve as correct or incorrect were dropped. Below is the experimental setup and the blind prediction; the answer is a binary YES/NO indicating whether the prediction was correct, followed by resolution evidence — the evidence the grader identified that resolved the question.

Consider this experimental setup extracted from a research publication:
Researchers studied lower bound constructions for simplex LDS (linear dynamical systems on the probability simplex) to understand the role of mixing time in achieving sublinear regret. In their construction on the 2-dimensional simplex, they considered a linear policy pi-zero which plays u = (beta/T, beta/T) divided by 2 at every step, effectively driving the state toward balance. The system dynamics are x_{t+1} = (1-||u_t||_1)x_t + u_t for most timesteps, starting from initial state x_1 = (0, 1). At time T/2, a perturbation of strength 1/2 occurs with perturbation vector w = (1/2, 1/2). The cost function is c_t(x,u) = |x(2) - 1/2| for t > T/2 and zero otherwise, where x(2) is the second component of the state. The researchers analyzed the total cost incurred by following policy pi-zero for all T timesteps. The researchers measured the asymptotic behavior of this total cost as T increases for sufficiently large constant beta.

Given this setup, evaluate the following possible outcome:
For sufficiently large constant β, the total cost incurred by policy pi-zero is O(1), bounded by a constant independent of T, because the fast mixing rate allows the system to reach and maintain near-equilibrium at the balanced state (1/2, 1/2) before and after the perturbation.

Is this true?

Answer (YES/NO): NO